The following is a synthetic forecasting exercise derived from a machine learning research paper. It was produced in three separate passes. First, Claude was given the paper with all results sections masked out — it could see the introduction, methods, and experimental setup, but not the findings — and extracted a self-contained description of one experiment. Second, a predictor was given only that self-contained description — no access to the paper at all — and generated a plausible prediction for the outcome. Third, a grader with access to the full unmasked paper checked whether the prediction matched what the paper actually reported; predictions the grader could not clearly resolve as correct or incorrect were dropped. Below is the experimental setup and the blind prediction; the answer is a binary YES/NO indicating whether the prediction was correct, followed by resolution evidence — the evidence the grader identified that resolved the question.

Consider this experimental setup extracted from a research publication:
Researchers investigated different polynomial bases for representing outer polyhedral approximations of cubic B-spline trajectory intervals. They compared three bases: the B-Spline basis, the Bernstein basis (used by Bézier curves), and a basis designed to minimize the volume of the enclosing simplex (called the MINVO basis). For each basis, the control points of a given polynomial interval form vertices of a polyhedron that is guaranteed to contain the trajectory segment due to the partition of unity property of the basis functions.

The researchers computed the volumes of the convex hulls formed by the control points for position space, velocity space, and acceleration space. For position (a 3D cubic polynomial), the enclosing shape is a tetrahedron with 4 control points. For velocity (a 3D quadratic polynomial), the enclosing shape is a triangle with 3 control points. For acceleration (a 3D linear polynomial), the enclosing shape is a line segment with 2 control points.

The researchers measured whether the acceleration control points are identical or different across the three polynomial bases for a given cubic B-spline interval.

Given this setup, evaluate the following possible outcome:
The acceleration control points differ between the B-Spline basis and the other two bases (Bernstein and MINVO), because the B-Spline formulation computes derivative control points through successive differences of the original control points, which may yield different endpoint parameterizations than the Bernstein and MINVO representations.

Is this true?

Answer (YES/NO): NO